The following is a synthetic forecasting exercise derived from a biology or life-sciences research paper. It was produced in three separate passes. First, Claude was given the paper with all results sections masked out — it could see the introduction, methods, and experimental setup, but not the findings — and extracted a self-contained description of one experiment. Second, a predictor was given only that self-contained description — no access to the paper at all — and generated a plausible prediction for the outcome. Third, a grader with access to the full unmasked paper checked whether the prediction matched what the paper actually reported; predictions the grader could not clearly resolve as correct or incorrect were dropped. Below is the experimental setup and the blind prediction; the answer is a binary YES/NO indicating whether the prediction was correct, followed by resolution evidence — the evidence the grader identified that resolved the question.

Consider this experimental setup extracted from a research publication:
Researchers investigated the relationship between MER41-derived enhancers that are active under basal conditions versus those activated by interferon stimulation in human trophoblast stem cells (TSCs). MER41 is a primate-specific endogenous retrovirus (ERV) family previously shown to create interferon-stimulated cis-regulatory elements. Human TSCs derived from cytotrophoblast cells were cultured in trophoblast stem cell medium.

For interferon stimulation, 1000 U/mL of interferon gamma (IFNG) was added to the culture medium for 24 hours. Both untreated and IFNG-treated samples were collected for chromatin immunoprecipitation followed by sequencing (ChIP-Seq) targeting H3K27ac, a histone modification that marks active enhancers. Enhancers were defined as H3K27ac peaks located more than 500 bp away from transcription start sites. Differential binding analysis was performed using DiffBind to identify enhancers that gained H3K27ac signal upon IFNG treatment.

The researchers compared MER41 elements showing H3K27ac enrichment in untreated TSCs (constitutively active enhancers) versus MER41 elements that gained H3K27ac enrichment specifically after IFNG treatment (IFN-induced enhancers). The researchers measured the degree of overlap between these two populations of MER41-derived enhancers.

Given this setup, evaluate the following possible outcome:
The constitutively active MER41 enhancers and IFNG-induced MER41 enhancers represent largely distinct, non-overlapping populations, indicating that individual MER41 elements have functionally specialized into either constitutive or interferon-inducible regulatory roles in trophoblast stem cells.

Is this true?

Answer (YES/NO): YES